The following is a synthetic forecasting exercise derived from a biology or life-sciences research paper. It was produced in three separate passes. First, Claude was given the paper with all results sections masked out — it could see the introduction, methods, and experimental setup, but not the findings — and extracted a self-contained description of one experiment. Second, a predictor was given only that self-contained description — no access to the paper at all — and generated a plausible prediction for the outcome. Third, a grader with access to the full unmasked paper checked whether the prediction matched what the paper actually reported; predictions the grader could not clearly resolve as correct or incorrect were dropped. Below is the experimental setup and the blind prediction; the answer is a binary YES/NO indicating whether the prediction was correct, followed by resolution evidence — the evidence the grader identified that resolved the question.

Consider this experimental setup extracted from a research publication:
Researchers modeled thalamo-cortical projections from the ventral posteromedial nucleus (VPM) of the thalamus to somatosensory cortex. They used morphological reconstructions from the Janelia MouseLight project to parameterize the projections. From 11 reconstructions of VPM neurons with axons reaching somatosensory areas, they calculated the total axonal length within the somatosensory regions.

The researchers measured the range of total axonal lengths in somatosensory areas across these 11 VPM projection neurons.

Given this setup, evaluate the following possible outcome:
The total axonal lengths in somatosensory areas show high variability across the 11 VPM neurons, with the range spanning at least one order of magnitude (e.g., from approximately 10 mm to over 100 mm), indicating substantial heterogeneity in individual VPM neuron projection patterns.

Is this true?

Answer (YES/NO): YES